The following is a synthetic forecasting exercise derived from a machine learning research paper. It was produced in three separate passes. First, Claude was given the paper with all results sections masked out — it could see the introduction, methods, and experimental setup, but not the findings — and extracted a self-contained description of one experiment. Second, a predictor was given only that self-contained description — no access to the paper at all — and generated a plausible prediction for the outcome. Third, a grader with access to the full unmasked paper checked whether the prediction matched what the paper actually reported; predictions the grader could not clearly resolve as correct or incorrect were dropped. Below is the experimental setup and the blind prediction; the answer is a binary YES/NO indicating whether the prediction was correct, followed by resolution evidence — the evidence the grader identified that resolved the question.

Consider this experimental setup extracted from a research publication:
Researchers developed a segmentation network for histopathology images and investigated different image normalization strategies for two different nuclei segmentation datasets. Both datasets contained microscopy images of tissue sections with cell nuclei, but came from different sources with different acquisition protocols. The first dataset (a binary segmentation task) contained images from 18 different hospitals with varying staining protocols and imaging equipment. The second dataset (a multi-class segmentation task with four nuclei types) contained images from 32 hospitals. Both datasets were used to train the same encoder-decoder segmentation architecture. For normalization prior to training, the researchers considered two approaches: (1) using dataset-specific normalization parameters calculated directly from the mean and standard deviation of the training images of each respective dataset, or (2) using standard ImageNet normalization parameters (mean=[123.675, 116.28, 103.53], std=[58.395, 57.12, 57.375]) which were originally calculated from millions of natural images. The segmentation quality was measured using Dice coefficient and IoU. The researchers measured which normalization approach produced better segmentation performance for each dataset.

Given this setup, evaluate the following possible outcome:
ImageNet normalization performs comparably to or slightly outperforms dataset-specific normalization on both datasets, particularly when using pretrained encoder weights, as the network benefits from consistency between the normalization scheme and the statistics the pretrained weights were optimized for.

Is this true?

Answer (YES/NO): NO